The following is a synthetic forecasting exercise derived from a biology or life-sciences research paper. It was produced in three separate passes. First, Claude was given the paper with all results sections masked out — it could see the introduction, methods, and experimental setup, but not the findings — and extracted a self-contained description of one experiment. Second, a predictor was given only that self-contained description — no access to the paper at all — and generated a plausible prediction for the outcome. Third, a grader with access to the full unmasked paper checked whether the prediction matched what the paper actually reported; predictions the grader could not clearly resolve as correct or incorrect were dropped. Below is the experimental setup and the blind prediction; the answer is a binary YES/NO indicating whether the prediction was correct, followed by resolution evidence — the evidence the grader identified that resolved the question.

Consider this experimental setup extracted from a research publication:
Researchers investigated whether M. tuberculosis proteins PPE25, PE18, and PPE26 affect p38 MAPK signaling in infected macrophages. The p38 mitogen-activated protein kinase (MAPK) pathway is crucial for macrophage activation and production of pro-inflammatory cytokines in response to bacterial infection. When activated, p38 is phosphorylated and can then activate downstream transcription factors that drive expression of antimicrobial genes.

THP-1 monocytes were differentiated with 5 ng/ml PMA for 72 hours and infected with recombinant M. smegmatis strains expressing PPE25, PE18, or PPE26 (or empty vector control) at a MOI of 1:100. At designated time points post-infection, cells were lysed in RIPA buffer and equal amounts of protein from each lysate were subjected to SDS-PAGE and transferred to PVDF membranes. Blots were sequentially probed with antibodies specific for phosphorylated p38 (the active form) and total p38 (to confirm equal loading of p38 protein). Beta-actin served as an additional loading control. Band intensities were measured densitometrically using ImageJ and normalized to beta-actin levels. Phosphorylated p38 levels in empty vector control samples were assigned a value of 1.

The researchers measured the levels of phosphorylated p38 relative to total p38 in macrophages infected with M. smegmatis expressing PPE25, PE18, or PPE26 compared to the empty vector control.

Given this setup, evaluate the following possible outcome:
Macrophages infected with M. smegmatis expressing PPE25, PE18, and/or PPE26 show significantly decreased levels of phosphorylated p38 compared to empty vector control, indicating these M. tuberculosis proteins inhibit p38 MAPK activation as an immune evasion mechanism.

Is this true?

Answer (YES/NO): NO